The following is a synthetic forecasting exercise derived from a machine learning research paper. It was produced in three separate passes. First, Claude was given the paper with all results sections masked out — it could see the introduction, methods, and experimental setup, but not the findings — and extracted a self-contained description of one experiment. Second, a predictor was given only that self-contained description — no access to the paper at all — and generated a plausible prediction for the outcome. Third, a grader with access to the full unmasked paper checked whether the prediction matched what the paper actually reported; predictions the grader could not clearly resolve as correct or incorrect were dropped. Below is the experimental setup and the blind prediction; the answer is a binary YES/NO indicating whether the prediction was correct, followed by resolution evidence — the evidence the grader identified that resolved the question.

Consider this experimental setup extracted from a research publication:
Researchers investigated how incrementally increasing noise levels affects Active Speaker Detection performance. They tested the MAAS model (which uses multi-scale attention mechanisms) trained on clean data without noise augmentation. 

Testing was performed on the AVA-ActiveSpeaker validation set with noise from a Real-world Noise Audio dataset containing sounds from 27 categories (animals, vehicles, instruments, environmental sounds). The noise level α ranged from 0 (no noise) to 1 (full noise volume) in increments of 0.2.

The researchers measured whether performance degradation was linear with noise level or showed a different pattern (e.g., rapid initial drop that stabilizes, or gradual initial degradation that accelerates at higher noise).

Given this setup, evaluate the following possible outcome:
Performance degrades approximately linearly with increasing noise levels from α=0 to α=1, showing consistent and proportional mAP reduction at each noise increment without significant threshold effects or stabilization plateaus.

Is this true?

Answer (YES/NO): NO